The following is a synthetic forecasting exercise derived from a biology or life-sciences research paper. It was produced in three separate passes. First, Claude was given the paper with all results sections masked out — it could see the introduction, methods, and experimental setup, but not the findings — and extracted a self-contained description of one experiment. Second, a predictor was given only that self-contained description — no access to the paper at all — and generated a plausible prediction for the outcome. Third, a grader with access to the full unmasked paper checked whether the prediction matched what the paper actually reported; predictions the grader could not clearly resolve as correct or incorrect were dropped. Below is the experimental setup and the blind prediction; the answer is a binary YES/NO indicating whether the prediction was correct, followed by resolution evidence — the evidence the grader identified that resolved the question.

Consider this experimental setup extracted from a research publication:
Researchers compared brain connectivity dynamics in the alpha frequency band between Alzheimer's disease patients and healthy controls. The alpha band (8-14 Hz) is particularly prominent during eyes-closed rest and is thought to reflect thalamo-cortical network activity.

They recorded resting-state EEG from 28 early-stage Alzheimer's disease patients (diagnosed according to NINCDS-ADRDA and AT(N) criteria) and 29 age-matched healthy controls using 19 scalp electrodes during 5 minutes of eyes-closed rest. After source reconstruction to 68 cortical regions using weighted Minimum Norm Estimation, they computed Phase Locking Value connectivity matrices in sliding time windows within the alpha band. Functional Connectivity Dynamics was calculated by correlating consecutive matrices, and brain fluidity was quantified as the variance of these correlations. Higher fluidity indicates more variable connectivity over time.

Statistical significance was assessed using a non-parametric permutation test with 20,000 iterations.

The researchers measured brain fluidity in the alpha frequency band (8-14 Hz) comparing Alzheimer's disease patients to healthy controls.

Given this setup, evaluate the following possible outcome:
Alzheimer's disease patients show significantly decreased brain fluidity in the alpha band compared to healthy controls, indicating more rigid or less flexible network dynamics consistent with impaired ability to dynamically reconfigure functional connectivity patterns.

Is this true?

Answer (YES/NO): NO